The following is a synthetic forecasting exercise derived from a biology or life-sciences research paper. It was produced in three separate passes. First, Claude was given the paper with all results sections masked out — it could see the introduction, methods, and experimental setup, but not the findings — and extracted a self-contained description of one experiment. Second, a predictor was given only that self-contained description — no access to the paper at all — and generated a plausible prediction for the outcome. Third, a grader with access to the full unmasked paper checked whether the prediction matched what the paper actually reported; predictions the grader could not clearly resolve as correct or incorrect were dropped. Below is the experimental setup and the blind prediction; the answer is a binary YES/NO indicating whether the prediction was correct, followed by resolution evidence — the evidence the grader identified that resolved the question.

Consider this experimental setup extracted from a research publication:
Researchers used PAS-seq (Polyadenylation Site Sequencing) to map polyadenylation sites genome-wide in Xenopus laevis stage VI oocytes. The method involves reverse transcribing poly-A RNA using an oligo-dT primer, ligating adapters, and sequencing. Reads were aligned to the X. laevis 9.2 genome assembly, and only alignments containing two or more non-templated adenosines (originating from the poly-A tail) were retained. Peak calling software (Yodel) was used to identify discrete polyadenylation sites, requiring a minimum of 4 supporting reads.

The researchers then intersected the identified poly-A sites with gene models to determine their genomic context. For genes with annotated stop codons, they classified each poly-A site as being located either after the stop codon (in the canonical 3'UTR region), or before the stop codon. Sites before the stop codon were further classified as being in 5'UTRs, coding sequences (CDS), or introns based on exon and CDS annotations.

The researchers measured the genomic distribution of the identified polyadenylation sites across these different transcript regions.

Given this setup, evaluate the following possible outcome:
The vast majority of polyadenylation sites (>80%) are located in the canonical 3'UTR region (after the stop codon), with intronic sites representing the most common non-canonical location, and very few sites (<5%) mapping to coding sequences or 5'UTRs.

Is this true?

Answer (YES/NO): NO